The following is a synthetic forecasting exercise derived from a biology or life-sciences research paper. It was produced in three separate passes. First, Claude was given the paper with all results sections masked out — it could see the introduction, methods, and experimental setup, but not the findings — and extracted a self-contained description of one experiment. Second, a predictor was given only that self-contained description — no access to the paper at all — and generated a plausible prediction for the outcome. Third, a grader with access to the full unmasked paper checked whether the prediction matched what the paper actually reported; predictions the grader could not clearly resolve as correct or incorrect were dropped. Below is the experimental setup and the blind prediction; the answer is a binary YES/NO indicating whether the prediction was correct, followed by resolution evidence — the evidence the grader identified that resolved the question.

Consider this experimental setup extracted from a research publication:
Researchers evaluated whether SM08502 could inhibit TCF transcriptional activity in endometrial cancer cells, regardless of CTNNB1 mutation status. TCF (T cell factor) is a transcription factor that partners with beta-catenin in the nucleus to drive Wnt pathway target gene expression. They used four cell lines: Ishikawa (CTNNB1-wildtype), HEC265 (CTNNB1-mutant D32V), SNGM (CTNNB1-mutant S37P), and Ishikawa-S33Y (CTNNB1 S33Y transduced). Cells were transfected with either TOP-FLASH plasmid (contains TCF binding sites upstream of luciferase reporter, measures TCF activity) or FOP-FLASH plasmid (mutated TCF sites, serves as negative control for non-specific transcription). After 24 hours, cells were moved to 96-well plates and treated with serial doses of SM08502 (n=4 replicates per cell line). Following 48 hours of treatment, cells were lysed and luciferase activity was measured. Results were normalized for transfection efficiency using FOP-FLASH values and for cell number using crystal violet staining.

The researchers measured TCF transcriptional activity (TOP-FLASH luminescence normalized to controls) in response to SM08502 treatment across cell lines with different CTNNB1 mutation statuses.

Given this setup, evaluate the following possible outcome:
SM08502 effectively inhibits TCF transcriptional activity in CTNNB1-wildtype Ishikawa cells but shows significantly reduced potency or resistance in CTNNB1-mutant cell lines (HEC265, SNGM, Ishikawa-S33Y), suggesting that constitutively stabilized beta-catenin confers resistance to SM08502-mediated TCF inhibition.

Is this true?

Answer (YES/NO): NO